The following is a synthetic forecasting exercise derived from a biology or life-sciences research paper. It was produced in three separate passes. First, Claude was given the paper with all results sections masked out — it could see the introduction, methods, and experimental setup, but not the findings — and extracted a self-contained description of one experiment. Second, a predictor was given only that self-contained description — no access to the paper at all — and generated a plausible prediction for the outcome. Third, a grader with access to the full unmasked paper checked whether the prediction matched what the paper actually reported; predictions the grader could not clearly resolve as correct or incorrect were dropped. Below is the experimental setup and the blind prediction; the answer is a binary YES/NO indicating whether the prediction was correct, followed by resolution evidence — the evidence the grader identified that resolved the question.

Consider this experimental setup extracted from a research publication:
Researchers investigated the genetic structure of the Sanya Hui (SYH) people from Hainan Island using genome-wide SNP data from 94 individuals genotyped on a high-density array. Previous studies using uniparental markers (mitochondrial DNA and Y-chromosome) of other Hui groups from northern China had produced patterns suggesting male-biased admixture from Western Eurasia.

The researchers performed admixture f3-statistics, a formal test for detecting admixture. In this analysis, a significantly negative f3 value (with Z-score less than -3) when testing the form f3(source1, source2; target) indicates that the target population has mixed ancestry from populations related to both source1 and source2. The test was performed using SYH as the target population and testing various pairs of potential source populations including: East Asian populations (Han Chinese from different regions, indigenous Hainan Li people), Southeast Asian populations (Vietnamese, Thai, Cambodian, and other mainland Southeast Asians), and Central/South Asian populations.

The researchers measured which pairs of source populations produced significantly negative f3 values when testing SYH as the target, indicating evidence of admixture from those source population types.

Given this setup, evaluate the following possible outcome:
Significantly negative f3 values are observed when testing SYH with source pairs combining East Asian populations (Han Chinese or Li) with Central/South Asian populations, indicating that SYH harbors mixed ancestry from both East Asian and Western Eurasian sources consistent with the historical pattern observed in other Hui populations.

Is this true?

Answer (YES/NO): NO